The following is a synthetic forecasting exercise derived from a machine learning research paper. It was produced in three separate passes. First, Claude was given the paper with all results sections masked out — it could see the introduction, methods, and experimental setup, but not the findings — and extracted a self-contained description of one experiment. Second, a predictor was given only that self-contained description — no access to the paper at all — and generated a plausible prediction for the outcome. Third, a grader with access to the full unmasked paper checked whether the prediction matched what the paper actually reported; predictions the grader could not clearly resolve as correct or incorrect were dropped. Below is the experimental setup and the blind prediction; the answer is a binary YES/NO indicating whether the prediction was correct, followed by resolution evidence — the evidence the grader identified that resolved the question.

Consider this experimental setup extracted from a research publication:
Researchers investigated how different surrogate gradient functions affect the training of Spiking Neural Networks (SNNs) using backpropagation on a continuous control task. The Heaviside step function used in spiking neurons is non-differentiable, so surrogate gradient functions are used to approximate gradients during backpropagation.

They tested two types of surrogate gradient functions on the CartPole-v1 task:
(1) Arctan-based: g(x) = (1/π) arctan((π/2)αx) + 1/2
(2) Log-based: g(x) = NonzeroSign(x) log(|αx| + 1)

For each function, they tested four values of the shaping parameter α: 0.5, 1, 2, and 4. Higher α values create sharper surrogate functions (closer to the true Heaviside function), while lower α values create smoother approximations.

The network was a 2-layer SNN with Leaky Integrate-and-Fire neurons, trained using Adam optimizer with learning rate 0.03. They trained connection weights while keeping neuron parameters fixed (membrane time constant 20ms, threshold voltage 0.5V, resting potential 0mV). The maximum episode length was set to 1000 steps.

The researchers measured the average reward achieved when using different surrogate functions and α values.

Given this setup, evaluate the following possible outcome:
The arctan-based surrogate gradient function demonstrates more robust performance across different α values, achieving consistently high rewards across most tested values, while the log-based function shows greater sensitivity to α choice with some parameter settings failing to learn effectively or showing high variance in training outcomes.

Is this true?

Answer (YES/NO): NO